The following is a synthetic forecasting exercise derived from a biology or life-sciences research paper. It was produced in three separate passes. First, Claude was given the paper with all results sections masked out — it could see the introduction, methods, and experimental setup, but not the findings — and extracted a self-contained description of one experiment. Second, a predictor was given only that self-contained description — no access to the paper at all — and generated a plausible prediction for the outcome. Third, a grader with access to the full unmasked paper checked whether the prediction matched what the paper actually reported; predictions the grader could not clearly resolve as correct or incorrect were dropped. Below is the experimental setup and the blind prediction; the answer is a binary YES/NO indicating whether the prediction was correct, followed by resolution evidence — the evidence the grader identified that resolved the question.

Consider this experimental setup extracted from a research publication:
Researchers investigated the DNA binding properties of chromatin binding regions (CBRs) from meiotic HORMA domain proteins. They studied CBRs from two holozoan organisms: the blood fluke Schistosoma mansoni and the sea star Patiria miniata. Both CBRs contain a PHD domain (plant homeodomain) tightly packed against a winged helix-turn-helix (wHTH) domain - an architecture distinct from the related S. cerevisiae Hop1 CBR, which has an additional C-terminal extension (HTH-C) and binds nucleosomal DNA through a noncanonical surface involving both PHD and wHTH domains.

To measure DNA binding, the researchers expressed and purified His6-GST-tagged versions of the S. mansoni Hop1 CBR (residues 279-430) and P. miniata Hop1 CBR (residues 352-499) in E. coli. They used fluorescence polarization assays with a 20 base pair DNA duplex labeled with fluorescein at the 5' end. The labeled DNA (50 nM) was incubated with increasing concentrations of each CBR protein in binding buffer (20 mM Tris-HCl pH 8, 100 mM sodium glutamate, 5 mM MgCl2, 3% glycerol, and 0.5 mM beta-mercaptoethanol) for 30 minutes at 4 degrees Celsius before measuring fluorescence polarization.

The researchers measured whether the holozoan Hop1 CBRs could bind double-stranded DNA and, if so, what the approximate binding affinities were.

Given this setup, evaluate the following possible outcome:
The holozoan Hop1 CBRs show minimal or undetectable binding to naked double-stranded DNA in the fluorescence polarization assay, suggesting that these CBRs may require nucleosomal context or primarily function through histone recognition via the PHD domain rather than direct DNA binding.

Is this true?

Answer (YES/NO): NO